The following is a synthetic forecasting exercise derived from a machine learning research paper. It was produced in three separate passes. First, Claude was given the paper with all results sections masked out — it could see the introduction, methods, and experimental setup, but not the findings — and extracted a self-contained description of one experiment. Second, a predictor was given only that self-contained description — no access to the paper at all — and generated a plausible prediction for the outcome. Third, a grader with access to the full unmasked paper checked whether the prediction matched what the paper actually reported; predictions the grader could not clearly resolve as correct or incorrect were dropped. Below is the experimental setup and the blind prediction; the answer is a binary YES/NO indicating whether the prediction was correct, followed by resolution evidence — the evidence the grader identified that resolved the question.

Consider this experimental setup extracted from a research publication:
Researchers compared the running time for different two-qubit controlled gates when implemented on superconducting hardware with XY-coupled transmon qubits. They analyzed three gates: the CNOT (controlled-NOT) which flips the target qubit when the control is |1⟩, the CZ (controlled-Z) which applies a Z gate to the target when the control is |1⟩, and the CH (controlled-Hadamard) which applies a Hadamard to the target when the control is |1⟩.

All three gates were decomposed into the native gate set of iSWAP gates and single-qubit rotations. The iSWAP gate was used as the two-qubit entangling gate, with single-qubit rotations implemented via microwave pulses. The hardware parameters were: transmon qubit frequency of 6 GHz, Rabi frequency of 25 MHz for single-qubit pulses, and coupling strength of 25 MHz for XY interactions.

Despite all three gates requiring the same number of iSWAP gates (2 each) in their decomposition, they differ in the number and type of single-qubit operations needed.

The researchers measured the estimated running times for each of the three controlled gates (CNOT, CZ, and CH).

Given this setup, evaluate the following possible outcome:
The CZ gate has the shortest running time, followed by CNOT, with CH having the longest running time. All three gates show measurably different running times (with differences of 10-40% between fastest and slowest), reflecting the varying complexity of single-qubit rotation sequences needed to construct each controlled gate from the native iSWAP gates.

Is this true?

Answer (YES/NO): NO